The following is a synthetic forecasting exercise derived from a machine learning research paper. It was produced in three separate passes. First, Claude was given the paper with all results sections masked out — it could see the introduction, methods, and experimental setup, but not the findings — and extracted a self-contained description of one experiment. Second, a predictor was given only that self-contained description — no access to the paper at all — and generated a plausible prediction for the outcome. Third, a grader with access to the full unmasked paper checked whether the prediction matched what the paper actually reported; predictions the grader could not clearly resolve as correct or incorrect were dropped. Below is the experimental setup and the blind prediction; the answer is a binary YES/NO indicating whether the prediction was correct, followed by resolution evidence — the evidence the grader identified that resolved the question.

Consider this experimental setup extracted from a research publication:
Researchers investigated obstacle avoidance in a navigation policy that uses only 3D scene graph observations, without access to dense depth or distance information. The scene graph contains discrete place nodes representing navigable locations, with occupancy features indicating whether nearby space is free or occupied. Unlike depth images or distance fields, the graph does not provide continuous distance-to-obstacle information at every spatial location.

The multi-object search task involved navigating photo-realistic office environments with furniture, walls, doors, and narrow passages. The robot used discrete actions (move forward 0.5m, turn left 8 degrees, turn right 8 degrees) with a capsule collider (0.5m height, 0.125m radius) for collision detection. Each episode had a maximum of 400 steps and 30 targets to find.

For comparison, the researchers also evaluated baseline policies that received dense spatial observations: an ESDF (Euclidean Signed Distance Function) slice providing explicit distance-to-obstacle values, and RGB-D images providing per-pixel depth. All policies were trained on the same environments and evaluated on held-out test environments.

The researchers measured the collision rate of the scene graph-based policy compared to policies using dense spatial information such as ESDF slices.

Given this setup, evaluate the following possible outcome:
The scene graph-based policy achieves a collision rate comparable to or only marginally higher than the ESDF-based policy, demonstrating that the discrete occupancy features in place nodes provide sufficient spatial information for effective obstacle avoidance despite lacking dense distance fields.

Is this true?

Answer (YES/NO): NO